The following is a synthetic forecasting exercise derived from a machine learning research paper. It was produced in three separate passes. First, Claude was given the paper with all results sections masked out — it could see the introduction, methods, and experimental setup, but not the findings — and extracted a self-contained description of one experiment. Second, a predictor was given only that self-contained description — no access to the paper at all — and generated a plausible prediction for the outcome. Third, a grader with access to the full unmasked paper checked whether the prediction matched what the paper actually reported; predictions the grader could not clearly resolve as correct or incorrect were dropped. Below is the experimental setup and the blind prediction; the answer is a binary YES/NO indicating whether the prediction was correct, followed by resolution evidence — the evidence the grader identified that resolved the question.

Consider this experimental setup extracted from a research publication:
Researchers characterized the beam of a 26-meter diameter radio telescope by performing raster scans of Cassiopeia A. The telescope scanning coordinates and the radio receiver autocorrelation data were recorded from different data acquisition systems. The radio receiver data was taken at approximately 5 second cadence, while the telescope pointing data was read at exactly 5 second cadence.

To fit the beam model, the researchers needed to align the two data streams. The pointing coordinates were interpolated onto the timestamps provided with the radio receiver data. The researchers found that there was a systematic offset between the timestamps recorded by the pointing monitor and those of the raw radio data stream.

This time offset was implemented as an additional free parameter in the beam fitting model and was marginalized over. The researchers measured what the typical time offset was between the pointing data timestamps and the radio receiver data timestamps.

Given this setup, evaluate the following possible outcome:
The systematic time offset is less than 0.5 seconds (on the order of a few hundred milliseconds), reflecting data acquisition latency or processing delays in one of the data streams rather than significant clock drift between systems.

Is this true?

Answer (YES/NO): NO